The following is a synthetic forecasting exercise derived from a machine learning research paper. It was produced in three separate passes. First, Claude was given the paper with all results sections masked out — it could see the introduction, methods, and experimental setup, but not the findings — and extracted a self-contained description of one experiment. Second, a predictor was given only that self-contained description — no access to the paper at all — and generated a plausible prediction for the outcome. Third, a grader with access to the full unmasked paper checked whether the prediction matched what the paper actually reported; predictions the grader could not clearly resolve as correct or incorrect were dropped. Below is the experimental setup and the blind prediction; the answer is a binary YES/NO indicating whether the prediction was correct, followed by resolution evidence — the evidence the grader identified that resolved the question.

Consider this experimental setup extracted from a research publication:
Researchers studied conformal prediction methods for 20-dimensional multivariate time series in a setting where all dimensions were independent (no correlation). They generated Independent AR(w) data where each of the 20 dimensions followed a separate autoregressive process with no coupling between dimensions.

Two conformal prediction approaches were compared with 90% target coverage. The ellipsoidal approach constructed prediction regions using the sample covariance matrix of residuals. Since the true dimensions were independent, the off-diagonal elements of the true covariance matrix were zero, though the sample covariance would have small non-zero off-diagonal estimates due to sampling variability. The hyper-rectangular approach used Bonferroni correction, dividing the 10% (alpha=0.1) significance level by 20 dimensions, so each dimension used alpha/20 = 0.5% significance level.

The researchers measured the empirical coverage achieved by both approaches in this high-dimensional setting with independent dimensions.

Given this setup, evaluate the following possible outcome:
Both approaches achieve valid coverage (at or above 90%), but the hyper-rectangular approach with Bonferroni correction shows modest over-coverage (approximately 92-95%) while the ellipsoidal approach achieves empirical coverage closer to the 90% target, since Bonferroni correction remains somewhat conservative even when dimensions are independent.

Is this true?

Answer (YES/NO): NO